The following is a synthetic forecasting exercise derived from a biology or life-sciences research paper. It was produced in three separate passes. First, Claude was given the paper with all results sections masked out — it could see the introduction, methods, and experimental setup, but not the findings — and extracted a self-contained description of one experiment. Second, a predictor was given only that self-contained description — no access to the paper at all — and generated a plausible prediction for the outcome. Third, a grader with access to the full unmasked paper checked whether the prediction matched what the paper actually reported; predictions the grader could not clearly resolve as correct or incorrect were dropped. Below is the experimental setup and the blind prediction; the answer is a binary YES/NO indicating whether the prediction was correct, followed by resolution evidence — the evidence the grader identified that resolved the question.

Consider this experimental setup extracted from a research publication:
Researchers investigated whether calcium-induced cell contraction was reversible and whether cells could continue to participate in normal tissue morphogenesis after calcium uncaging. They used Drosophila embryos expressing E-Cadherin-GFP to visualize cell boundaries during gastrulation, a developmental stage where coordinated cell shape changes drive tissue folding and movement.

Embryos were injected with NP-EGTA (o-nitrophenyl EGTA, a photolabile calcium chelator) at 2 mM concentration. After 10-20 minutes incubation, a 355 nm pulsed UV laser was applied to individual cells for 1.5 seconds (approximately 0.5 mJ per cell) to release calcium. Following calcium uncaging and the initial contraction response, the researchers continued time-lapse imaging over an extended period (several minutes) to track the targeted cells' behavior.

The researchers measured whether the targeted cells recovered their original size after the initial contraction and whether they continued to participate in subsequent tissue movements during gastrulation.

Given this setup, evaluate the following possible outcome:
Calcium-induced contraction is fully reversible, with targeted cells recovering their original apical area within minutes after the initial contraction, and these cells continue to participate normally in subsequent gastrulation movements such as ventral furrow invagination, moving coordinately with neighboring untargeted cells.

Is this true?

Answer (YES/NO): NO